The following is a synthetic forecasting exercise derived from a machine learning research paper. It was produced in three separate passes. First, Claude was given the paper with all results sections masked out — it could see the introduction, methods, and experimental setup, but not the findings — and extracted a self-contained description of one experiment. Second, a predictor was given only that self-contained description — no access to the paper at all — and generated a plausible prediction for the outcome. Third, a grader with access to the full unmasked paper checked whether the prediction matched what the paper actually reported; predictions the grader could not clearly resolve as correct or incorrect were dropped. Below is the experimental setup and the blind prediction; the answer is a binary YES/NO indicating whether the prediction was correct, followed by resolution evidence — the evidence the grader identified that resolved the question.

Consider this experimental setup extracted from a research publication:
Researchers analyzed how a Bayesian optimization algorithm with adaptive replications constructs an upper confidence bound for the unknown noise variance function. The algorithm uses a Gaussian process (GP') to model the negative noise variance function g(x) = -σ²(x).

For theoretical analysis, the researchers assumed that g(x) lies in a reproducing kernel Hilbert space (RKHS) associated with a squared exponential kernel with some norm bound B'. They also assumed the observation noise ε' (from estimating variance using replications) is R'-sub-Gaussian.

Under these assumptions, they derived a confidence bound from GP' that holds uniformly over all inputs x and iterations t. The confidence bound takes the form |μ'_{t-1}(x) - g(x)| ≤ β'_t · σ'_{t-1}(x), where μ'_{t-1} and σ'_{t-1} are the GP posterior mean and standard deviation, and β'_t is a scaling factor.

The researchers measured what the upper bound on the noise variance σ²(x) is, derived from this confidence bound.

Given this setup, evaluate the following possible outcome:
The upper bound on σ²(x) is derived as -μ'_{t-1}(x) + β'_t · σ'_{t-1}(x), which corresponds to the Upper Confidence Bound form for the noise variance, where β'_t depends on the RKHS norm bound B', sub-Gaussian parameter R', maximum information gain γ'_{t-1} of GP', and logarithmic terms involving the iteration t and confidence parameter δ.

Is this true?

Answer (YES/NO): NO